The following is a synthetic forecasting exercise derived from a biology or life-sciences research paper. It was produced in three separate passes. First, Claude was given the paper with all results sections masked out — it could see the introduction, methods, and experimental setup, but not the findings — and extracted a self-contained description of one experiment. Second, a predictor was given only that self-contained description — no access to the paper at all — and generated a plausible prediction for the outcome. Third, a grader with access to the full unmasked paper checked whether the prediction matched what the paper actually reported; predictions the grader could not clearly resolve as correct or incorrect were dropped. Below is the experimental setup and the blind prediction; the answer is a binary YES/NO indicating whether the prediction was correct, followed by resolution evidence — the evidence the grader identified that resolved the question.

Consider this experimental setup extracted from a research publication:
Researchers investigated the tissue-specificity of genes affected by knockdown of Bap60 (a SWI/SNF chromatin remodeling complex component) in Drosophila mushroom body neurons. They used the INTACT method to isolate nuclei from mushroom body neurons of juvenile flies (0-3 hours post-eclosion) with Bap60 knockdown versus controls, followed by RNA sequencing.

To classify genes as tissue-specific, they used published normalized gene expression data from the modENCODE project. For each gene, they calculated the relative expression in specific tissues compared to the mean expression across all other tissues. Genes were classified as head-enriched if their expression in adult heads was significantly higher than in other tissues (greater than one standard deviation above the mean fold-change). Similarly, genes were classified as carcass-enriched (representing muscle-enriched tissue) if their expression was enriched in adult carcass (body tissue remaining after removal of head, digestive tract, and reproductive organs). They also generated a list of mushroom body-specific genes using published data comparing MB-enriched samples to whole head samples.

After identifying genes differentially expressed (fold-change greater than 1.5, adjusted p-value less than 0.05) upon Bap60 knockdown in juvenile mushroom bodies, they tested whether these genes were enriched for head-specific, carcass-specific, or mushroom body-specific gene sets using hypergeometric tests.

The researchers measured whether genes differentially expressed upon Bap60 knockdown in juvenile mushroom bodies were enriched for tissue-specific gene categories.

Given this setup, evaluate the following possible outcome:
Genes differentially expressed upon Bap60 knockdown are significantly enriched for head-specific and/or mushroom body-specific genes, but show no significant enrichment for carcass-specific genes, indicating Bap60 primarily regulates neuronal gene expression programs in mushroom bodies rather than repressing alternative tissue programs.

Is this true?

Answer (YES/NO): NO